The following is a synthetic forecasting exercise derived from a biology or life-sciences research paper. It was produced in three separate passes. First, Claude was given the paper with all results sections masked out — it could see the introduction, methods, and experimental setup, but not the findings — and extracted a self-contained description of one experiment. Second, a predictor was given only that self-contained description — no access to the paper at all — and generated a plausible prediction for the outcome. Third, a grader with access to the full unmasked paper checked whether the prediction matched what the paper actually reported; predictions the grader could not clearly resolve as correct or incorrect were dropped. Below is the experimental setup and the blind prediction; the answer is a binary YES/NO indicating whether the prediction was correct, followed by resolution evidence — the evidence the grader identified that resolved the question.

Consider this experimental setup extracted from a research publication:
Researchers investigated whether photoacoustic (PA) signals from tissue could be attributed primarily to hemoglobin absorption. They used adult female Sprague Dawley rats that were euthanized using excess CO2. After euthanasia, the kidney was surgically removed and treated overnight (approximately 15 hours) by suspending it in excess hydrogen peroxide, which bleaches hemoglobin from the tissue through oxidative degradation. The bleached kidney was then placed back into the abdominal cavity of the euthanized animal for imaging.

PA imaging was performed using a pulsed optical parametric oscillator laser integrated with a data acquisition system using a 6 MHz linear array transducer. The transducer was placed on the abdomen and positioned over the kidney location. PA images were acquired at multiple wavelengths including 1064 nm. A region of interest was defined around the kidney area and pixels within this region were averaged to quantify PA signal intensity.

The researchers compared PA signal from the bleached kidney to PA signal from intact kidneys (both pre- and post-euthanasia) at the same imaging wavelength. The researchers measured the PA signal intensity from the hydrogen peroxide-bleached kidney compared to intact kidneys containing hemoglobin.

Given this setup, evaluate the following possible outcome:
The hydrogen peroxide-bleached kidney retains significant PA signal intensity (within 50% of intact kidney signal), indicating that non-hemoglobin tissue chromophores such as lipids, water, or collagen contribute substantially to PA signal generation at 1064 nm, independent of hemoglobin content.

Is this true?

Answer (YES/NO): NO